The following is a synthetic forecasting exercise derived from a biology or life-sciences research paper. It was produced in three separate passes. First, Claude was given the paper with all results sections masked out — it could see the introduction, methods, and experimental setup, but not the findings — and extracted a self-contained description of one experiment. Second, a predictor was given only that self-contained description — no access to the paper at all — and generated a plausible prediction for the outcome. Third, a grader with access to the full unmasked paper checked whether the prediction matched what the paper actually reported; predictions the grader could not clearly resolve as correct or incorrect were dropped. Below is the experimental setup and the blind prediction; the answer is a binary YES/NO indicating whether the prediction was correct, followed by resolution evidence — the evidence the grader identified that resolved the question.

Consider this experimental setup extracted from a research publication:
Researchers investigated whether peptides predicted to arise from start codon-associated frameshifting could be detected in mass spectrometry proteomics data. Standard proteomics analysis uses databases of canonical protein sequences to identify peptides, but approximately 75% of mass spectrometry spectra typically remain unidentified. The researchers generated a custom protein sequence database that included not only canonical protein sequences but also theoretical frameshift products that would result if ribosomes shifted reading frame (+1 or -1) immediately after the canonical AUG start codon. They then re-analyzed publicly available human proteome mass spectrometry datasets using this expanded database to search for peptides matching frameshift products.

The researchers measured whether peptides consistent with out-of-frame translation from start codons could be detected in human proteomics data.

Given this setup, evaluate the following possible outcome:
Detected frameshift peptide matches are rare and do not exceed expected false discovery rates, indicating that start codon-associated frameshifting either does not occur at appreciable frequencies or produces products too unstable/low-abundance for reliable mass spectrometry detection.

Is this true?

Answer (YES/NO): NO